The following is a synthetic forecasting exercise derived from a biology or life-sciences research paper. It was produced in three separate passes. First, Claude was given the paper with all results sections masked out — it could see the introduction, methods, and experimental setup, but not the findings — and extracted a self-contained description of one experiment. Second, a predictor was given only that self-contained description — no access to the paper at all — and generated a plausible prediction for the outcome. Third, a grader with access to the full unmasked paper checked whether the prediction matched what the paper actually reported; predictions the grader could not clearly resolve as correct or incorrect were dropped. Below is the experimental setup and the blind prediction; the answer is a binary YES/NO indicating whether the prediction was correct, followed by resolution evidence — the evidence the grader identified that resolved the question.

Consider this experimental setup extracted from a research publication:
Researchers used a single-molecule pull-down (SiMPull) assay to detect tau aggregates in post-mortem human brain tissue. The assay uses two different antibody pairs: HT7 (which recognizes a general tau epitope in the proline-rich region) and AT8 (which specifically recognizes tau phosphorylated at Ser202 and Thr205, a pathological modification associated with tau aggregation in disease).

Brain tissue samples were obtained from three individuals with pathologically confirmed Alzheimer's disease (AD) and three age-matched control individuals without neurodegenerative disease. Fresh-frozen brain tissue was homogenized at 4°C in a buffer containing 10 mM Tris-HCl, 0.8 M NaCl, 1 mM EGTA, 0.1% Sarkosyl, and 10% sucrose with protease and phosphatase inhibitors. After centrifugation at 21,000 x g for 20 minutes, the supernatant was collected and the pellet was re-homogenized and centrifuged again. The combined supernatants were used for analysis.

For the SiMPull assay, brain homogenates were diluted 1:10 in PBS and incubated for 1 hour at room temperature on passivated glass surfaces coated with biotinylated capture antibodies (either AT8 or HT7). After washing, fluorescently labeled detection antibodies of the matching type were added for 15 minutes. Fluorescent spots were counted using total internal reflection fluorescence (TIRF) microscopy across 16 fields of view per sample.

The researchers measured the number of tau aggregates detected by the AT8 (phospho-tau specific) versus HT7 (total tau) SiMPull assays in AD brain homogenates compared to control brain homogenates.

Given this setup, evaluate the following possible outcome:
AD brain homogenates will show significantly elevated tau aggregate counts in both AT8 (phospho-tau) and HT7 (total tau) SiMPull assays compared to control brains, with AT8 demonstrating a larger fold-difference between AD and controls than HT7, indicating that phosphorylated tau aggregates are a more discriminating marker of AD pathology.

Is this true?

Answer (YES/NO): NO